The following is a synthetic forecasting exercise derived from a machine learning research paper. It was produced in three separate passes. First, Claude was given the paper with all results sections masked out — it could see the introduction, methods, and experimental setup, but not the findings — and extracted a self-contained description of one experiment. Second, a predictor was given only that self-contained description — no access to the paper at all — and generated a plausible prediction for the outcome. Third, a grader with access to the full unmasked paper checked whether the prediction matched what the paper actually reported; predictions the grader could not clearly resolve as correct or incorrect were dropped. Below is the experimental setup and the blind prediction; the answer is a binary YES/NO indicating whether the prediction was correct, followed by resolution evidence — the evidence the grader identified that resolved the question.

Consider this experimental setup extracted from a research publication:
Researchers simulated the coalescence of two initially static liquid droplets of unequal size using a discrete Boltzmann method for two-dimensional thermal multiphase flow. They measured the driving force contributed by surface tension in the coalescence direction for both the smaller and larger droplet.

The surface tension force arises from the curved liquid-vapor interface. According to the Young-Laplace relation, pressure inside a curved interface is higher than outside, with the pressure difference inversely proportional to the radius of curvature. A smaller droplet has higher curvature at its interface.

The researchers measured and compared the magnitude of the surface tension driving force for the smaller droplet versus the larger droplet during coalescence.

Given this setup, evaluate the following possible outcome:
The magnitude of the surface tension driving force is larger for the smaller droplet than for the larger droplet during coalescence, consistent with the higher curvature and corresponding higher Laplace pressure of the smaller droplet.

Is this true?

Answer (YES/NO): YES